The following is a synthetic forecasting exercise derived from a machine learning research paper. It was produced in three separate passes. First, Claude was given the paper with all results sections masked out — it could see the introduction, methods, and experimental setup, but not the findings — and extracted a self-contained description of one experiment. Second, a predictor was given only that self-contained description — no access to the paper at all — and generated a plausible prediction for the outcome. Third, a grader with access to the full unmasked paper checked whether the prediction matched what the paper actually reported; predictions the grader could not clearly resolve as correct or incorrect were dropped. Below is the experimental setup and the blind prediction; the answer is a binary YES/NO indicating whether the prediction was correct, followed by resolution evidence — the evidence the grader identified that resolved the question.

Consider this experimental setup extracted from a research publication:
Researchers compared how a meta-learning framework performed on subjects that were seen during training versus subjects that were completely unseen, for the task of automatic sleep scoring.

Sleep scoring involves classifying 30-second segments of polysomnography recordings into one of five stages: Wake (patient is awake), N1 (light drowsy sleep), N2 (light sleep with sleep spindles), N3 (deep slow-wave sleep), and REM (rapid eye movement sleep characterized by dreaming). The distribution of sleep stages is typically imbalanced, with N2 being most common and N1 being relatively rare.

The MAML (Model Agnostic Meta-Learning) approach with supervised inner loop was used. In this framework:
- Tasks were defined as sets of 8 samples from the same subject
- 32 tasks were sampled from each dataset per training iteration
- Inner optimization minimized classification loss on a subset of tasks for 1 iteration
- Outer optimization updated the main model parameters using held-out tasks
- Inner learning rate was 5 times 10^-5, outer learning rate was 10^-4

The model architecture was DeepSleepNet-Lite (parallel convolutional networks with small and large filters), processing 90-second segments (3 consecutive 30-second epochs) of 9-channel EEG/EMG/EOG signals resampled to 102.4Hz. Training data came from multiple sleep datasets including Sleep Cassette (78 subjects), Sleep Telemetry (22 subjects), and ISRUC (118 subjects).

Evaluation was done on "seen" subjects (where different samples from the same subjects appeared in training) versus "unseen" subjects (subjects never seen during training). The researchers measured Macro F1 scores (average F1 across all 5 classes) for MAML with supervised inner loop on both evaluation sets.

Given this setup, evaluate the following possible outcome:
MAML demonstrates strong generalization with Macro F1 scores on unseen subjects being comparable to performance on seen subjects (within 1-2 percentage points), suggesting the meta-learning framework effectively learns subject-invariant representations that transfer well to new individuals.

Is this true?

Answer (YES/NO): NO